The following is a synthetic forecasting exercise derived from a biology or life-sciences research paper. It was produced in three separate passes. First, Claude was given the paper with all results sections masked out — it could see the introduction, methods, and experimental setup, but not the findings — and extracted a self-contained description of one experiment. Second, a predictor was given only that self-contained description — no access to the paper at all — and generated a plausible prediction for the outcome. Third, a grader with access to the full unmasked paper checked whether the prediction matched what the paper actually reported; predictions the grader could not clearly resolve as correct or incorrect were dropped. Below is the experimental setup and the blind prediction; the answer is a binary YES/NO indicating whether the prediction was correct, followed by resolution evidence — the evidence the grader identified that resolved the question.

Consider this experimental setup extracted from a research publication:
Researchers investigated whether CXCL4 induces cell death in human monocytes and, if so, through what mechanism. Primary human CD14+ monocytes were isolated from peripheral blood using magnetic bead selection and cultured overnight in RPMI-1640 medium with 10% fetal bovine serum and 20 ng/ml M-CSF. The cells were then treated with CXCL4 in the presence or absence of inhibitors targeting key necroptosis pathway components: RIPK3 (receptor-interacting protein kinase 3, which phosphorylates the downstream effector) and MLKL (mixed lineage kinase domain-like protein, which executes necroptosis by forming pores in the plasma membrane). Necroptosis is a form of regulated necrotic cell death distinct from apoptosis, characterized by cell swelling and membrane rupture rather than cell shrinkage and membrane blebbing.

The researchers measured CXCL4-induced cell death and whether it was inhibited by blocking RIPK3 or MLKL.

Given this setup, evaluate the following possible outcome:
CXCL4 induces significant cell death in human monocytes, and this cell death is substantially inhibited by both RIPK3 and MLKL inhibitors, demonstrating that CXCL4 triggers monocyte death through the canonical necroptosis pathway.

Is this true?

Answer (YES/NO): YES